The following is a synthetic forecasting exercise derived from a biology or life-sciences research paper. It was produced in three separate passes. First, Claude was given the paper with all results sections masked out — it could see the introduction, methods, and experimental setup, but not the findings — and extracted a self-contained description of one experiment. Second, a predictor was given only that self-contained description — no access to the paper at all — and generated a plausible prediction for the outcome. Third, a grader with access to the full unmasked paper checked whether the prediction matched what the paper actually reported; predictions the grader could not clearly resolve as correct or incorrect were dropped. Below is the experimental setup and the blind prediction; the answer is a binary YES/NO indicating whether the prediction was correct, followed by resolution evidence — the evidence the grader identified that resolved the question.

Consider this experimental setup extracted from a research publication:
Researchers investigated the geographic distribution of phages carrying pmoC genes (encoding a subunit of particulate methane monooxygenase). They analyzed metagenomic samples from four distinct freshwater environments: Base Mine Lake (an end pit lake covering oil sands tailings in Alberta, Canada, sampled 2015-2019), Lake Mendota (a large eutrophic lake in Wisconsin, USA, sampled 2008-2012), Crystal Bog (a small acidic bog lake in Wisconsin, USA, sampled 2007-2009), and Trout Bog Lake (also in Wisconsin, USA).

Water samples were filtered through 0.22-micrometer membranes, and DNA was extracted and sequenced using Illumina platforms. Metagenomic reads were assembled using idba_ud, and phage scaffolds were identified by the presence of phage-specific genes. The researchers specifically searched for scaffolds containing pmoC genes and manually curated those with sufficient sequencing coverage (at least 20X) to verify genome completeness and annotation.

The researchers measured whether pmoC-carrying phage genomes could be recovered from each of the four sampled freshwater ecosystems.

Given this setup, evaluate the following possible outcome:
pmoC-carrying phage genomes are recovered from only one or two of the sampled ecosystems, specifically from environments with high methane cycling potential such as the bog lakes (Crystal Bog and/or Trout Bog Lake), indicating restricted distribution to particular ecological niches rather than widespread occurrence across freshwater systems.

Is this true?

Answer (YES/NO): NO